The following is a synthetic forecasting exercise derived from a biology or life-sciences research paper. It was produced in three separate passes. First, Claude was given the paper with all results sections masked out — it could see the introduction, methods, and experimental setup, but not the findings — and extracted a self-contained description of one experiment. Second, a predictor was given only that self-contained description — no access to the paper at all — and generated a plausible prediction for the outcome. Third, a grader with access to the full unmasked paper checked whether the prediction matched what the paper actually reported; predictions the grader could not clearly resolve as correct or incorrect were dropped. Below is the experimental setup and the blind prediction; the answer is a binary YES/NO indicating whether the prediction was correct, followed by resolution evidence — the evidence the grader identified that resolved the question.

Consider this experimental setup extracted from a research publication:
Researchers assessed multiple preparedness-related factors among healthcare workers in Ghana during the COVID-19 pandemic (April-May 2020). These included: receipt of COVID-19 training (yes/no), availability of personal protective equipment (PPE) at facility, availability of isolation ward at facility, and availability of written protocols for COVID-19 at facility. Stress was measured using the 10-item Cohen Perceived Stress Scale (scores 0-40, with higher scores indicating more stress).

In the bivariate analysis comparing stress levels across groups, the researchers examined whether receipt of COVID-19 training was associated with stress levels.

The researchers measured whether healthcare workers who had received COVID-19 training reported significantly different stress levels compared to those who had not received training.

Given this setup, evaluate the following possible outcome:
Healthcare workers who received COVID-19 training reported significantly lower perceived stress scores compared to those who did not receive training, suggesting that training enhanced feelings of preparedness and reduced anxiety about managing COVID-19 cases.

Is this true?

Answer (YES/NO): YES